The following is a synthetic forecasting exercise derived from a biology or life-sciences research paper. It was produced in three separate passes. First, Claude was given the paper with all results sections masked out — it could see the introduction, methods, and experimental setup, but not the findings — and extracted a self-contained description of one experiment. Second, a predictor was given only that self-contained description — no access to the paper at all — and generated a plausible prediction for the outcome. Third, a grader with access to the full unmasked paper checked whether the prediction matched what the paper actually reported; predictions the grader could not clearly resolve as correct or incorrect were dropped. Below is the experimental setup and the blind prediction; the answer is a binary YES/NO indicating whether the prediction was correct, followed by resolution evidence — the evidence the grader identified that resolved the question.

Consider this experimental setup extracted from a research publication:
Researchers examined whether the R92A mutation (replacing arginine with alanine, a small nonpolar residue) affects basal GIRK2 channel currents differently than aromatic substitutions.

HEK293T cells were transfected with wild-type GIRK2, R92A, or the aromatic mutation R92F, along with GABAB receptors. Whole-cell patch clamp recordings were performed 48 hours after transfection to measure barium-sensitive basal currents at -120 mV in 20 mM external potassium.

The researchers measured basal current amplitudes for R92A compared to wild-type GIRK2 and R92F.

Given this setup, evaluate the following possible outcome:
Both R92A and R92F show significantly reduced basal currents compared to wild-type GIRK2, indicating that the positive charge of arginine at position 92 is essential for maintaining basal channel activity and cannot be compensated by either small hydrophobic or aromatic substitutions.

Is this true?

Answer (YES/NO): NO